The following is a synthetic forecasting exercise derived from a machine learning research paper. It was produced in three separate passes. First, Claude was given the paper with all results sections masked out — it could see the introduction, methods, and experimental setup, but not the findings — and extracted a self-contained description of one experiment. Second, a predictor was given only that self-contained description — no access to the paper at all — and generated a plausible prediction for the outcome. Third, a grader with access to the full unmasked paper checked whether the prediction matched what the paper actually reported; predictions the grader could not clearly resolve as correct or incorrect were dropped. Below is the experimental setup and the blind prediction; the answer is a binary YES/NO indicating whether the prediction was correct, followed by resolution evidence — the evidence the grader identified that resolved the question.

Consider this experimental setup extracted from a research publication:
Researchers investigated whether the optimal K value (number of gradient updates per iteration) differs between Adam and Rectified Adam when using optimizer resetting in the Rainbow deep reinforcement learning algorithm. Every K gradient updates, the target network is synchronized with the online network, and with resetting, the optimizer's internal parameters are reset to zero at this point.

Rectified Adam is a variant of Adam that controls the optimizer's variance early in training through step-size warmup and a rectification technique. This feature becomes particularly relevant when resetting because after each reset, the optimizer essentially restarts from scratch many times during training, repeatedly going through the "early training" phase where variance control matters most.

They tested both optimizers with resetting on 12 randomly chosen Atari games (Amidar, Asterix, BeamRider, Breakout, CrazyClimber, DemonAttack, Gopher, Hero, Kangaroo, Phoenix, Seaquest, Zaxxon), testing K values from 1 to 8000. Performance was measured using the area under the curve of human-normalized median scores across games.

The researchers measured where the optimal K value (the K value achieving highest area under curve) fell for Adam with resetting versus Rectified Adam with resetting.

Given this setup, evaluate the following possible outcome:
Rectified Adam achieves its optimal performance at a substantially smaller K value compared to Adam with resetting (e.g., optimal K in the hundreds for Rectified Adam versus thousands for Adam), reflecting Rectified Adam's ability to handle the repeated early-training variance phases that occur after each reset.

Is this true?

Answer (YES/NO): NO